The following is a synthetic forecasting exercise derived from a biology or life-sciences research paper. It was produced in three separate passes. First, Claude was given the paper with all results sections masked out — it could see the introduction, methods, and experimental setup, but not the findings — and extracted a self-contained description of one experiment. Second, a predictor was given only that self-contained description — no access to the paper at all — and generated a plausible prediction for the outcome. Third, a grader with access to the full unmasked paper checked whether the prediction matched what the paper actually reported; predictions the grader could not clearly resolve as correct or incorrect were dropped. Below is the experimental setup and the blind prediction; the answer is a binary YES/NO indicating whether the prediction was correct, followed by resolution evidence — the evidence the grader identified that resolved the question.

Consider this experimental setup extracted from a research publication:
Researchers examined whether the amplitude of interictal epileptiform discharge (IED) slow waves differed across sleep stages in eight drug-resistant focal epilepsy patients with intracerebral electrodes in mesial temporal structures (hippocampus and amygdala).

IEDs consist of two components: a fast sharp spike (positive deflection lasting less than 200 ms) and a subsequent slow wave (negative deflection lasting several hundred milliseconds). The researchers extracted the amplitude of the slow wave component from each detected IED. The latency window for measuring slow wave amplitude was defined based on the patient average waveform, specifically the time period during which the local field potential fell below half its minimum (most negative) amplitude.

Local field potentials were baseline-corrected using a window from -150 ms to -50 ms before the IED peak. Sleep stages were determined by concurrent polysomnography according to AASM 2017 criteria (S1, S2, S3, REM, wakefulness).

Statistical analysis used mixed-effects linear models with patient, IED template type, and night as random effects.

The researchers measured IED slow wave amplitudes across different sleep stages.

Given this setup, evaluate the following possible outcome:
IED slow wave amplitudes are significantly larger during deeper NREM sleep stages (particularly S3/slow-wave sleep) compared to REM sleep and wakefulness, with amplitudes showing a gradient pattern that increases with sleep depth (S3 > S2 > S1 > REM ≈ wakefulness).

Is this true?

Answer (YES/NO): NO